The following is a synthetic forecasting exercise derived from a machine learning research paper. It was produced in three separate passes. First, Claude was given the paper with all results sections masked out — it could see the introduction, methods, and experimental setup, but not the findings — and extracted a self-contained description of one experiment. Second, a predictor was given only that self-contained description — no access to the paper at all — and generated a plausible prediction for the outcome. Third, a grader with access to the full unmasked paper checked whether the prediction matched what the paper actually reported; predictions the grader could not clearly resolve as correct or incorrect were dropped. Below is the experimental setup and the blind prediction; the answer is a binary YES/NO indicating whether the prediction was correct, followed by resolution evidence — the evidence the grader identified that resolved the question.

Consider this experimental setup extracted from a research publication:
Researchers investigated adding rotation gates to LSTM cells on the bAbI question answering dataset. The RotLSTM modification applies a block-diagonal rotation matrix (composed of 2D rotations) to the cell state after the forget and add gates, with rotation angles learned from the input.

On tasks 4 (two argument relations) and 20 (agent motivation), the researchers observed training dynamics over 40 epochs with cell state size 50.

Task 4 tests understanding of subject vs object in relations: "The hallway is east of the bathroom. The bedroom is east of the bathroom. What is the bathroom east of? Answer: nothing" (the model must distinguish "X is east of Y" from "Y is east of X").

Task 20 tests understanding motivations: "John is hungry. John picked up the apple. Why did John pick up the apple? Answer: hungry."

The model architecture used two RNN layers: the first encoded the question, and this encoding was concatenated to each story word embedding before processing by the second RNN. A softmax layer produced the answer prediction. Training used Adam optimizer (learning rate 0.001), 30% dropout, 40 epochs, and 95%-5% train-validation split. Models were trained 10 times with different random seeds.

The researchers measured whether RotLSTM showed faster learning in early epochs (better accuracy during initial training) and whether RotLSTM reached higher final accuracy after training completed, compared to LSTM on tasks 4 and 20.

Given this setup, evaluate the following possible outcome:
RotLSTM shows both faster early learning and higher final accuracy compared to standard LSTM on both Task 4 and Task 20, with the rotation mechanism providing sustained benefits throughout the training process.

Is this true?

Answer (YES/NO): NO